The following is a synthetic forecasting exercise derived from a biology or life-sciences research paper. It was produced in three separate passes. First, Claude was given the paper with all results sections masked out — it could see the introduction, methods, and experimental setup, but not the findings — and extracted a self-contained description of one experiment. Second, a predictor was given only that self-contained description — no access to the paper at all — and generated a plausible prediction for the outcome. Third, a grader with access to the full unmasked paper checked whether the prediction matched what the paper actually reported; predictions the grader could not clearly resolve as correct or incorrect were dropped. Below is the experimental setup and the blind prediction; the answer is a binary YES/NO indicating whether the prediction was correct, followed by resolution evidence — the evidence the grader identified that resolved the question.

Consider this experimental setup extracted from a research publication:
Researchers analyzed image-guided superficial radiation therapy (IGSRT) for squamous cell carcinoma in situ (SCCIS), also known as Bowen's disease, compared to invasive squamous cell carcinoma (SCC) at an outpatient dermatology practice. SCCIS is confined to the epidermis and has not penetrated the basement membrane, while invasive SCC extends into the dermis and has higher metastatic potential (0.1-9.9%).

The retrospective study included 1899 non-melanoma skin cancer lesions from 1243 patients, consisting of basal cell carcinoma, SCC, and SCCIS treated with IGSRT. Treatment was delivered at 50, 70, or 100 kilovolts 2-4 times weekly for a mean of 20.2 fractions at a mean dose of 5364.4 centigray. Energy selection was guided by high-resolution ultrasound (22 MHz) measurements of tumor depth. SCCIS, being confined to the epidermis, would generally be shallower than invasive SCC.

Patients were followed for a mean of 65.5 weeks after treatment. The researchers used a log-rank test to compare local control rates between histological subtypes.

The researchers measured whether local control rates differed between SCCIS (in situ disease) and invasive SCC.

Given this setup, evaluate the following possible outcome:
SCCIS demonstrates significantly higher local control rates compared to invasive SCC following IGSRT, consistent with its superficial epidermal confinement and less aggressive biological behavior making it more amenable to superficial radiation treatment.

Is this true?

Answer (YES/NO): NO